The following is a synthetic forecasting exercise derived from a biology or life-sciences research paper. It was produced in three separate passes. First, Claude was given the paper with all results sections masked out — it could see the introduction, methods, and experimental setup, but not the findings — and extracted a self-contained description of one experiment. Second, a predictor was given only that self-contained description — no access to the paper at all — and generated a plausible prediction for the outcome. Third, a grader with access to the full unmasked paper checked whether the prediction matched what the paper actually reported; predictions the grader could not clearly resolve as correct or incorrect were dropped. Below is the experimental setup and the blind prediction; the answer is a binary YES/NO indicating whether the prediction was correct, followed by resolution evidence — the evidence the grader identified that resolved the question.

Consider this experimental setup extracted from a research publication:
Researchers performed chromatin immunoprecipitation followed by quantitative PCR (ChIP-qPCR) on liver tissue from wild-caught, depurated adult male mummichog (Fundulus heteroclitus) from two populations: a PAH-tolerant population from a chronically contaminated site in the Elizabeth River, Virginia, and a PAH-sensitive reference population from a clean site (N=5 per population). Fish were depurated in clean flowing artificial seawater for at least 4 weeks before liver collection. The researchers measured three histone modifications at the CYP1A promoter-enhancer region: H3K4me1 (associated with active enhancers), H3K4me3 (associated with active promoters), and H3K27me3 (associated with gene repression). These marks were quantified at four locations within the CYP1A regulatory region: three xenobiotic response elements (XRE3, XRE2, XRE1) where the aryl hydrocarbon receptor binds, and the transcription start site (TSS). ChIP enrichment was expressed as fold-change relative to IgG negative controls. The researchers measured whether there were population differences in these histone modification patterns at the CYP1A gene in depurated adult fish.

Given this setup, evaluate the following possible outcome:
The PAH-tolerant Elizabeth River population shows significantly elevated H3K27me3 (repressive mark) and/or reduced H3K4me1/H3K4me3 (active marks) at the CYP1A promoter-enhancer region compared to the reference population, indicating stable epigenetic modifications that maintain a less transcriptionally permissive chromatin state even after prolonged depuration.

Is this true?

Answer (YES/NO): NO